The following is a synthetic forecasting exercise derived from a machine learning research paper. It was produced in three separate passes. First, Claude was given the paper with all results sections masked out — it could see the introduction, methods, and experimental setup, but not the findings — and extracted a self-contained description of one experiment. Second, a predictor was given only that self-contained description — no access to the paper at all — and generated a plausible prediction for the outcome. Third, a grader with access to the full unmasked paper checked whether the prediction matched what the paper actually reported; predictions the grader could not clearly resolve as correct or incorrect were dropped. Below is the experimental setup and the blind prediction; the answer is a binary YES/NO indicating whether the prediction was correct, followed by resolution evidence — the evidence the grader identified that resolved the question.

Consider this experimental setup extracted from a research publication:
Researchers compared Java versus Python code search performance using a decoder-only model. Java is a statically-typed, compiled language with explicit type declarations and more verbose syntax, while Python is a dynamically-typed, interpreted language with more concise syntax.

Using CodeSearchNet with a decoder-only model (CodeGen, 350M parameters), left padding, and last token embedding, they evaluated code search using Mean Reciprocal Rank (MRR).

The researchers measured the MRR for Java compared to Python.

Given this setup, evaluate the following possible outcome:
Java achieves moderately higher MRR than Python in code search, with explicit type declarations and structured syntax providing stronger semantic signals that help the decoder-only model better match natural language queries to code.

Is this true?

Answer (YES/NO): NO